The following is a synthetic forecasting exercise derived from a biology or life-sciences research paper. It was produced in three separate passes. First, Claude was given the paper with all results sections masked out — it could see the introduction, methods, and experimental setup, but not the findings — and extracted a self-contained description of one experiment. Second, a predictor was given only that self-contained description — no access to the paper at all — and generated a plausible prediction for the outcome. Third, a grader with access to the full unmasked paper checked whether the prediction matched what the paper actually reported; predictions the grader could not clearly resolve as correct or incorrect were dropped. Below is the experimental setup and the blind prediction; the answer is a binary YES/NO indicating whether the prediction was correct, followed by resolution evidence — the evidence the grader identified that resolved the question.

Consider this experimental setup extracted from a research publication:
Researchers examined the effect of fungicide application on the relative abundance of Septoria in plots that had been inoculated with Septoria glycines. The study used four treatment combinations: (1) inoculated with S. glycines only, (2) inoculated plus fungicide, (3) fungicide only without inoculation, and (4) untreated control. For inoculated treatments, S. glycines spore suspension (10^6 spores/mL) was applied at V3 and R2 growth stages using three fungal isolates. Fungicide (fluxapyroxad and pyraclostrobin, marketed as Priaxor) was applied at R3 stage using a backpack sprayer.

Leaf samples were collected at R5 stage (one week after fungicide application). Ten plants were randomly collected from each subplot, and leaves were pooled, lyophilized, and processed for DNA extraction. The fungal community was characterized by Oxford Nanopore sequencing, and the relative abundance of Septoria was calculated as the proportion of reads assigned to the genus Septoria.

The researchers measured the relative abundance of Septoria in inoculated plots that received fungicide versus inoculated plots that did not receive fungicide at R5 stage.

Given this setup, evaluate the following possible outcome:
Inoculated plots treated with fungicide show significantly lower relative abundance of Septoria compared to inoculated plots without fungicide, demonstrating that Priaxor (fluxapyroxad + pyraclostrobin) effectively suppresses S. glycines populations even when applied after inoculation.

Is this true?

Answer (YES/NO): NO